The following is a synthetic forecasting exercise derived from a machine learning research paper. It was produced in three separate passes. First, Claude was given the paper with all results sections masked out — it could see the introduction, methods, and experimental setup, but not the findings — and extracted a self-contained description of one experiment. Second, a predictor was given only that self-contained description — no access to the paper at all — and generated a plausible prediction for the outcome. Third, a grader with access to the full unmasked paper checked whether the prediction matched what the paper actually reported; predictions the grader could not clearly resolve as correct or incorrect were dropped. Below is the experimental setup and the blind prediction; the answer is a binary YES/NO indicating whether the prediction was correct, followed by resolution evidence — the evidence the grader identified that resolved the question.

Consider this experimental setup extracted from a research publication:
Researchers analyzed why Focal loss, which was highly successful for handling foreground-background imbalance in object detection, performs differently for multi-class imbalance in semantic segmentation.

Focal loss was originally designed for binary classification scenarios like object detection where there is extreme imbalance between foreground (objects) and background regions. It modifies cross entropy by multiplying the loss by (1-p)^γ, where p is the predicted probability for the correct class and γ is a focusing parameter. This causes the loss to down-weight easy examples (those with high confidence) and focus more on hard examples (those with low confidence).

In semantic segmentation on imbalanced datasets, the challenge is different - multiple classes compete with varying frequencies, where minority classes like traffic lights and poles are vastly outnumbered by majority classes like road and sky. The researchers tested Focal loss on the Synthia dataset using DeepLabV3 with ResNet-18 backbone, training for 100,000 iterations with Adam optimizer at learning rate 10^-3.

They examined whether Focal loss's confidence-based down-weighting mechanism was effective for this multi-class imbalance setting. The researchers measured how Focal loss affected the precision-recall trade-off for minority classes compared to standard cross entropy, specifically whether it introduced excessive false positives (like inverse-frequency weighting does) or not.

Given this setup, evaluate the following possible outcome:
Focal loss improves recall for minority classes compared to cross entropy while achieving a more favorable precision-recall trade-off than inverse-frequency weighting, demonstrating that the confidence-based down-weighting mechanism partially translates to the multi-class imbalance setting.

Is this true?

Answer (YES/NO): NO